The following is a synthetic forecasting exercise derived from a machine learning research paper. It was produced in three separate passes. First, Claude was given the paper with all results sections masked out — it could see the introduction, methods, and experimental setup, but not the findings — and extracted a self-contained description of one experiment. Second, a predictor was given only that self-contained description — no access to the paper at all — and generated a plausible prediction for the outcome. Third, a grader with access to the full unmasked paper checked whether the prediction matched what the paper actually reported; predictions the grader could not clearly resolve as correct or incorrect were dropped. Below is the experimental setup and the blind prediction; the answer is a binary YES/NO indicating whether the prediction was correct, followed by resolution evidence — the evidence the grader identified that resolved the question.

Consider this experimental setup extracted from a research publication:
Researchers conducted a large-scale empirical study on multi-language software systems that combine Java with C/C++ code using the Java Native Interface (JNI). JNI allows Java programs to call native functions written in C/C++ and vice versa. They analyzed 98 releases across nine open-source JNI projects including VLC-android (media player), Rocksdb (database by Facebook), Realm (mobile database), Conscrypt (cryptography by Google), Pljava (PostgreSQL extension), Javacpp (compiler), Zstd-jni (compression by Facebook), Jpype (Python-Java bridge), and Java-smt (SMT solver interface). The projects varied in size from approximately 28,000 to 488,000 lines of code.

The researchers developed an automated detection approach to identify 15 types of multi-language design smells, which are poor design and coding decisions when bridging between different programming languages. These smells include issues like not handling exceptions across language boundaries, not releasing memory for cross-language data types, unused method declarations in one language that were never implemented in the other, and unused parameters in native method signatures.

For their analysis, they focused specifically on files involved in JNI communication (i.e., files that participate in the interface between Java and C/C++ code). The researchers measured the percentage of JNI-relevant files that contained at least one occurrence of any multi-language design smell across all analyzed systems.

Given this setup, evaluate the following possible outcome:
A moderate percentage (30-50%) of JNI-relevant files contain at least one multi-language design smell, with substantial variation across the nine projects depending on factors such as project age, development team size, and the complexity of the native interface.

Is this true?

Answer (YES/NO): YES